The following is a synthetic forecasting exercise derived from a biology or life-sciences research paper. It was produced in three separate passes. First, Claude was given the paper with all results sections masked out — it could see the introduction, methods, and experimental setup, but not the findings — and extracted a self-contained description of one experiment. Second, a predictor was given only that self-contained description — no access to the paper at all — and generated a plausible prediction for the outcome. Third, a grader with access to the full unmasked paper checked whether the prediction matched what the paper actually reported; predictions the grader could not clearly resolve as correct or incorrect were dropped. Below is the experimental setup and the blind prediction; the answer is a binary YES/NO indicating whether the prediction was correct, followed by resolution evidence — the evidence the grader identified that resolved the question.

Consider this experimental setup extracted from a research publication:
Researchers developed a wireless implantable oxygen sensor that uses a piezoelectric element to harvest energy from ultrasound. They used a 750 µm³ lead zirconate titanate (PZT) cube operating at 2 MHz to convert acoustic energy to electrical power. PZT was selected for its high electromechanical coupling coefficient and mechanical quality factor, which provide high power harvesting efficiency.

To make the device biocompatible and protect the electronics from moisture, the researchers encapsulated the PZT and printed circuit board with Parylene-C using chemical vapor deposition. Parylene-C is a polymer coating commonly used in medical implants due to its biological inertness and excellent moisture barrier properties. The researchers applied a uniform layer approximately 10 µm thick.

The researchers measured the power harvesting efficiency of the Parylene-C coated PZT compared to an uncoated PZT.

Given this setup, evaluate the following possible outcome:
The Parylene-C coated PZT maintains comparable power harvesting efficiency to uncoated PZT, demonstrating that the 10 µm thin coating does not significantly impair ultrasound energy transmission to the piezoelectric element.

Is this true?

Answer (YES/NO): NO